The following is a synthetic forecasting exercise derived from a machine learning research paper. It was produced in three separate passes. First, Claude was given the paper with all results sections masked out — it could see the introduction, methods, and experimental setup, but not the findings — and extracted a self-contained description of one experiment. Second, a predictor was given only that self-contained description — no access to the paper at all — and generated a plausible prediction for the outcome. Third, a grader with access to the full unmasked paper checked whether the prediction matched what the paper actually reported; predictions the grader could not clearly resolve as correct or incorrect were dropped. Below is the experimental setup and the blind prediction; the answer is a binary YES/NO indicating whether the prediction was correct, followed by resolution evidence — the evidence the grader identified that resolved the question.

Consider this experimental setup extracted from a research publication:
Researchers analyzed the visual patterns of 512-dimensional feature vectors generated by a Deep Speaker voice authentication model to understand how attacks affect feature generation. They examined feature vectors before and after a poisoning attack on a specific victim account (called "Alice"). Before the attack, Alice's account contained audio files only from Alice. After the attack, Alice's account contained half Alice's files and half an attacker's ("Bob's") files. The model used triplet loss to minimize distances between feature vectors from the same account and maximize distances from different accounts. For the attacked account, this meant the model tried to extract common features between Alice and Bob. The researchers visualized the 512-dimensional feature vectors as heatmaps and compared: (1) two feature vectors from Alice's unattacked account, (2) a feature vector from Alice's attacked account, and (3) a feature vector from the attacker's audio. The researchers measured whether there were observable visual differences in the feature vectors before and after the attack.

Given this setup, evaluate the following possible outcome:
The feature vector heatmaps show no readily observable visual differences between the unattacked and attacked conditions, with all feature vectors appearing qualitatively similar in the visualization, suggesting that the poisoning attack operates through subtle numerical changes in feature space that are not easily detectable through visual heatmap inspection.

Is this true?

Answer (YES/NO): NO